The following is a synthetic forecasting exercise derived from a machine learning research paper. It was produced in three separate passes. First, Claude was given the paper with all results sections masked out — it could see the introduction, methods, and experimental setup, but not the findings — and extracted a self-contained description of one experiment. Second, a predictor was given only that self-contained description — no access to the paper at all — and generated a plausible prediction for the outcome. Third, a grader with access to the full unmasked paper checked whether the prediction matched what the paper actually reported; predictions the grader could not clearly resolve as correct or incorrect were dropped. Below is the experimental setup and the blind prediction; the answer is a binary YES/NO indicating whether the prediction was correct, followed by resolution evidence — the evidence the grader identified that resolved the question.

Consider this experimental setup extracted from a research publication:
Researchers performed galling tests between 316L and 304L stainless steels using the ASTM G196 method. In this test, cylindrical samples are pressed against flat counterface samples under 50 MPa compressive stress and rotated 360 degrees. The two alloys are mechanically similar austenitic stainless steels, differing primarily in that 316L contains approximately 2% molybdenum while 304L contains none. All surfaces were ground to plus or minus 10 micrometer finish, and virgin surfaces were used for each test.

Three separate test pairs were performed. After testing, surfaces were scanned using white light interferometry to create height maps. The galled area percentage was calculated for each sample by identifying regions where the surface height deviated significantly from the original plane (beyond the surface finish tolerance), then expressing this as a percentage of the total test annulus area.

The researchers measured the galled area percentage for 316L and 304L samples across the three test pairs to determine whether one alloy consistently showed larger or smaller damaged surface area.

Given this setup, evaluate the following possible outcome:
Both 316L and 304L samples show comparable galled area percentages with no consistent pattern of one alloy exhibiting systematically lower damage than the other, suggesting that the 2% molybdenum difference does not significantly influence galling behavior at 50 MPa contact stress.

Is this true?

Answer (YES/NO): YES